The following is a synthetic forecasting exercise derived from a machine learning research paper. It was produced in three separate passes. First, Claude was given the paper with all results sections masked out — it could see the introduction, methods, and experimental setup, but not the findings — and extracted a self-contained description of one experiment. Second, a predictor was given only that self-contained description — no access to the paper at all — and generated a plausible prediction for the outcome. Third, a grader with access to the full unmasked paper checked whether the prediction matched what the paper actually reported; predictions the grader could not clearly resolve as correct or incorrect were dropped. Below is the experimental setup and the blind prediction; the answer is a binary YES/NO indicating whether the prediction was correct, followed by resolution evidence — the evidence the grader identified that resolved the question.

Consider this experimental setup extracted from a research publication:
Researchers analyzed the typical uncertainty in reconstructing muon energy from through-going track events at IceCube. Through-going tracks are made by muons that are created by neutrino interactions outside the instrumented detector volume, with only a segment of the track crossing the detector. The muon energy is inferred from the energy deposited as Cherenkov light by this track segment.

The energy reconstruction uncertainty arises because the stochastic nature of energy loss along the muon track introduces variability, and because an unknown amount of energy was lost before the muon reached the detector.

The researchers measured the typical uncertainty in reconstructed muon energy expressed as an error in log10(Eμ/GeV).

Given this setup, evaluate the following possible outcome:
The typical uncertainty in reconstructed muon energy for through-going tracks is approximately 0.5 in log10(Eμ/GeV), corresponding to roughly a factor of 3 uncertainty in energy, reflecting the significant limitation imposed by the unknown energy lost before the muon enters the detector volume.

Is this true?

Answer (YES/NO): NO